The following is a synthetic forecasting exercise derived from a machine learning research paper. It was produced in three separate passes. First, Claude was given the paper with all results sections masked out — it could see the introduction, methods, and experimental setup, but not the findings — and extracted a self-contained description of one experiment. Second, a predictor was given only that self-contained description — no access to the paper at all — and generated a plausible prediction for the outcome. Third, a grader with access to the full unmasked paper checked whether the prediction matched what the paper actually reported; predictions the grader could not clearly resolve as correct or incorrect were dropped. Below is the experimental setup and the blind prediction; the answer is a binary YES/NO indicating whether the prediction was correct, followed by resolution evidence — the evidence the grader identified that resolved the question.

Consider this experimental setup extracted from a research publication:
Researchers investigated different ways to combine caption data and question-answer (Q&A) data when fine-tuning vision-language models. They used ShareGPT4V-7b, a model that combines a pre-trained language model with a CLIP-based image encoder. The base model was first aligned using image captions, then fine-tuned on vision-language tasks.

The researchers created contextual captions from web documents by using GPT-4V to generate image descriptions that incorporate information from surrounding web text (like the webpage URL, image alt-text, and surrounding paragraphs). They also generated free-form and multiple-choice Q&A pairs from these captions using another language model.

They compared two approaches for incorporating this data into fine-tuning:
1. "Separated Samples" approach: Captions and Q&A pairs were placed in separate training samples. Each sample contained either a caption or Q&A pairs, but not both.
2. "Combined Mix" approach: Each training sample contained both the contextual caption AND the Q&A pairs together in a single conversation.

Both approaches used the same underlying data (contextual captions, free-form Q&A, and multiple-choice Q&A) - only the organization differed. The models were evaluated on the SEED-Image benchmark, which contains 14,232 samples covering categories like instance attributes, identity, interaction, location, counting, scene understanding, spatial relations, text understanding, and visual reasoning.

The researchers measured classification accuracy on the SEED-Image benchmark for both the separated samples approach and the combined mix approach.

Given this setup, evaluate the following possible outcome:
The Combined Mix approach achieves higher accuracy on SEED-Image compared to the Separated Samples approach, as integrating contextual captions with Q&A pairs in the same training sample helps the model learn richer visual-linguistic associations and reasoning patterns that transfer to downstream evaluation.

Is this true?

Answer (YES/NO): YES